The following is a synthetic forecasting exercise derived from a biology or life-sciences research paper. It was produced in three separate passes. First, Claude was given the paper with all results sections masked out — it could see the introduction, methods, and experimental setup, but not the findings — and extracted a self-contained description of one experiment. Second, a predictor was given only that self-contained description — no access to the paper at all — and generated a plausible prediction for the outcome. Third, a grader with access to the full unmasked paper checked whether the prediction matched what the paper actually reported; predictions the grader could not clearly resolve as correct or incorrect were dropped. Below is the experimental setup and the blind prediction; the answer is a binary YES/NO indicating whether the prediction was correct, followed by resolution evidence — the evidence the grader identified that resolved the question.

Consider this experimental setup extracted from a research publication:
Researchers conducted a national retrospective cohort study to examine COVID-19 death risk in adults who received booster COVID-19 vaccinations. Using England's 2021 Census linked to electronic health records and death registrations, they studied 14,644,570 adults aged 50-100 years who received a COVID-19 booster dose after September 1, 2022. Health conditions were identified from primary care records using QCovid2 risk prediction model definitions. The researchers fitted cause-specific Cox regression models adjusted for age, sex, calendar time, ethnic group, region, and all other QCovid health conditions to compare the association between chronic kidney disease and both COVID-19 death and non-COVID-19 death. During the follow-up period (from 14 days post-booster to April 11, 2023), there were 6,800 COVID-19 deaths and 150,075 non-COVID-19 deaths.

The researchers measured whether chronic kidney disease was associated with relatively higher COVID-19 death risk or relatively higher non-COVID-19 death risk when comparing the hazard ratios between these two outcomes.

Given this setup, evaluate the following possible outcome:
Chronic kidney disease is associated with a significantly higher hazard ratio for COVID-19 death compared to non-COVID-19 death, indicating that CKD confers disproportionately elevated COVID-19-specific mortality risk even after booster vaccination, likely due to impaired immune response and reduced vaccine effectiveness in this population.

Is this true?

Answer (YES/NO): YES